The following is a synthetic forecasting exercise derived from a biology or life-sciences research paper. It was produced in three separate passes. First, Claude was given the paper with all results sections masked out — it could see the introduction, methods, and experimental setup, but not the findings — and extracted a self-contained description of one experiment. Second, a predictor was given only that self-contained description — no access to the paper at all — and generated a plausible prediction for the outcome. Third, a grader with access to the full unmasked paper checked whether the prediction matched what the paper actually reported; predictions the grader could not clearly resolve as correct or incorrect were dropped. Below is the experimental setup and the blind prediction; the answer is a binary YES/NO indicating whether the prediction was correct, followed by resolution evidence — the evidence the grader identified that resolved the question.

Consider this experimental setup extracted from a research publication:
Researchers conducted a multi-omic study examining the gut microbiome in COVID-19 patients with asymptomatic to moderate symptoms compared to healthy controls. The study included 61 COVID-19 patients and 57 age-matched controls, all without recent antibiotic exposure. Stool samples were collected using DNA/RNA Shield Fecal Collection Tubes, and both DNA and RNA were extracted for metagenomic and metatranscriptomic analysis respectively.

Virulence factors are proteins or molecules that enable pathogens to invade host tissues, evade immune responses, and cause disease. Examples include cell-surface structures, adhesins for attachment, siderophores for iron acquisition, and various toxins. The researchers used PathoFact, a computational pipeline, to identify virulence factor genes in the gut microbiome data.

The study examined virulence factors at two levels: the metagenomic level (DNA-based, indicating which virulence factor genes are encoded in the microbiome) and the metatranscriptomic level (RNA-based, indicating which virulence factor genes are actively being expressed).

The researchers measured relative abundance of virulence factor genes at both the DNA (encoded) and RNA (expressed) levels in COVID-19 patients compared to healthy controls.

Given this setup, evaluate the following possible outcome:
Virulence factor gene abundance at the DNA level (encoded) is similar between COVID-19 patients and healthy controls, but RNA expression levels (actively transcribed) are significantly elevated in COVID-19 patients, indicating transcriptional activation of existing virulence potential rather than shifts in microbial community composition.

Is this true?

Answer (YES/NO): NO